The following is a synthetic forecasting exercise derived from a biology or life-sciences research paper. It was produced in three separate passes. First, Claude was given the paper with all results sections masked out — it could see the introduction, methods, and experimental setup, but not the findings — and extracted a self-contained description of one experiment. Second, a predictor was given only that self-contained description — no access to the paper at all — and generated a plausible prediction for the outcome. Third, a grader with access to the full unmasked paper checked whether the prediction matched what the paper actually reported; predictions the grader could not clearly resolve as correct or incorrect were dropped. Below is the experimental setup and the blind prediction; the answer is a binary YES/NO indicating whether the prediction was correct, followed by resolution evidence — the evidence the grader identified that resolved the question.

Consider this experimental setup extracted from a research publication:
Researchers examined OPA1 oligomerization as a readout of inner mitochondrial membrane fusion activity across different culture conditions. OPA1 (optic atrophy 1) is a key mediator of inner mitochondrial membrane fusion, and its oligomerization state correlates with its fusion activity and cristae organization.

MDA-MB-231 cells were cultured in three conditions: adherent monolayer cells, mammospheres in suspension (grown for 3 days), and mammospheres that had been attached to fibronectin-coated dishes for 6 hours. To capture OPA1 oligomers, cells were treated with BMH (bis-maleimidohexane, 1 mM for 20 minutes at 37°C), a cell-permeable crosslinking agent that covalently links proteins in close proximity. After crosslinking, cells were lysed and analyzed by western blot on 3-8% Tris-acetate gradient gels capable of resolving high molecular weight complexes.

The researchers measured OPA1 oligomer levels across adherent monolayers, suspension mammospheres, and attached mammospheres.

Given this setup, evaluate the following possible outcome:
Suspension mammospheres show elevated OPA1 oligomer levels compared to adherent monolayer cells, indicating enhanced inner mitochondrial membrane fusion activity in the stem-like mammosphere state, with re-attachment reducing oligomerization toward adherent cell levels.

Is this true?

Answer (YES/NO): NO